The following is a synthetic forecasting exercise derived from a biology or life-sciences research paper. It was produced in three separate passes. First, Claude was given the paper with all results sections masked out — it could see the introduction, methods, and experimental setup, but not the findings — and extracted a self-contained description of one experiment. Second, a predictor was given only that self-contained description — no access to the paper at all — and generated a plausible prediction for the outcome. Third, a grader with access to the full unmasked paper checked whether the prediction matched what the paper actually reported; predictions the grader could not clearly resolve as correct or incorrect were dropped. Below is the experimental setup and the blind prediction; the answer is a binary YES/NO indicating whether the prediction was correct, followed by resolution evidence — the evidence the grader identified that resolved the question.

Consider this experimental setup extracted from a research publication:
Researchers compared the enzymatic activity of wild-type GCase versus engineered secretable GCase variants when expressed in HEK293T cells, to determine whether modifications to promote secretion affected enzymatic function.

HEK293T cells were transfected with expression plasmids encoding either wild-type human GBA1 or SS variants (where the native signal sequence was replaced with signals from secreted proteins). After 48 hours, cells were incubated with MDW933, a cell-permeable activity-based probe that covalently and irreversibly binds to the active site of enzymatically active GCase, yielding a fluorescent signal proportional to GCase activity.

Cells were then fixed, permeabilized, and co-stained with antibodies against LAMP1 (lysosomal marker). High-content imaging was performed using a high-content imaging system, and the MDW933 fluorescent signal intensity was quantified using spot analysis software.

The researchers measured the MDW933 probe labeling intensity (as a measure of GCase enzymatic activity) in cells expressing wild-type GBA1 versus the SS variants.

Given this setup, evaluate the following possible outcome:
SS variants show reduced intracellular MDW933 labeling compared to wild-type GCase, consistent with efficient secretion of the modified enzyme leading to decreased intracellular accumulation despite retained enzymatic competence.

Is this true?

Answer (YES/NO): NO